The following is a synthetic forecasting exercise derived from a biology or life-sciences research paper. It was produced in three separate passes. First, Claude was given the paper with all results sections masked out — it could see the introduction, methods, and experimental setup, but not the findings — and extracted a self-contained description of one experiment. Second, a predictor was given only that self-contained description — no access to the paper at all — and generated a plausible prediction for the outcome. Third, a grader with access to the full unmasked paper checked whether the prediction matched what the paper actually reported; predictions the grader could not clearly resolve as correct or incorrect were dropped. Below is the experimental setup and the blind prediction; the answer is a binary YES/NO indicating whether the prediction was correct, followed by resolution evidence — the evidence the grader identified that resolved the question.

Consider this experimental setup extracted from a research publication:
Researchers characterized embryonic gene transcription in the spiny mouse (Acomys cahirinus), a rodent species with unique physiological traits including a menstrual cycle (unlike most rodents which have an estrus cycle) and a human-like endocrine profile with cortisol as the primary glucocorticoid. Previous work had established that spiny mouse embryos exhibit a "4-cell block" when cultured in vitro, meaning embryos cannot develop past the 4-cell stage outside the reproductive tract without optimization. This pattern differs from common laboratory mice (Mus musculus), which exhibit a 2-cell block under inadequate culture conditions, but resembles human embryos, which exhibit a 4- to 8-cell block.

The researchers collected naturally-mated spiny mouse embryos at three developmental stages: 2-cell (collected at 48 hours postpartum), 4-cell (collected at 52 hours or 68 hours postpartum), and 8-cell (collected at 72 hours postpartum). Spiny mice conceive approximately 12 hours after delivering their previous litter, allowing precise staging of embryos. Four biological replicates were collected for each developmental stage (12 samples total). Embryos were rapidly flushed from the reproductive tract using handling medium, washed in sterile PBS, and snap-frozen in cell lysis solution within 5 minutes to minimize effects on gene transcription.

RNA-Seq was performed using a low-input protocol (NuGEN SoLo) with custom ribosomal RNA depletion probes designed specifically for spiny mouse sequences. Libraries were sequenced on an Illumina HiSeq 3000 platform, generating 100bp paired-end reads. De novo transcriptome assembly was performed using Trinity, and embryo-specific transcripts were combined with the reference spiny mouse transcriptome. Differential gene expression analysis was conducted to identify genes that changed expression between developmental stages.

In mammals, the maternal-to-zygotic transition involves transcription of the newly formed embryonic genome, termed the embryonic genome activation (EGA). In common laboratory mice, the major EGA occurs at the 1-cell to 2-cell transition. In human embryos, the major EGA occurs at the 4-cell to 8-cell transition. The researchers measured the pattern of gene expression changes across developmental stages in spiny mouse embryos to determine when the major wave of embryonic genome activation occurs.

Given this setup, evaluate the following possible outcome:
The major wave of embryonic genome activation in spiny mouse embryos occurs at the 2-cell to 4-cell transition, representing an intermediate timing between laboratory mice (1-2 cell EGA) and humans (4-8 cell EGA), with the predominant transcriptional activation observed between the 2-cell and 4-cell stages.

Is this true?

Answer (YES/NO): YES